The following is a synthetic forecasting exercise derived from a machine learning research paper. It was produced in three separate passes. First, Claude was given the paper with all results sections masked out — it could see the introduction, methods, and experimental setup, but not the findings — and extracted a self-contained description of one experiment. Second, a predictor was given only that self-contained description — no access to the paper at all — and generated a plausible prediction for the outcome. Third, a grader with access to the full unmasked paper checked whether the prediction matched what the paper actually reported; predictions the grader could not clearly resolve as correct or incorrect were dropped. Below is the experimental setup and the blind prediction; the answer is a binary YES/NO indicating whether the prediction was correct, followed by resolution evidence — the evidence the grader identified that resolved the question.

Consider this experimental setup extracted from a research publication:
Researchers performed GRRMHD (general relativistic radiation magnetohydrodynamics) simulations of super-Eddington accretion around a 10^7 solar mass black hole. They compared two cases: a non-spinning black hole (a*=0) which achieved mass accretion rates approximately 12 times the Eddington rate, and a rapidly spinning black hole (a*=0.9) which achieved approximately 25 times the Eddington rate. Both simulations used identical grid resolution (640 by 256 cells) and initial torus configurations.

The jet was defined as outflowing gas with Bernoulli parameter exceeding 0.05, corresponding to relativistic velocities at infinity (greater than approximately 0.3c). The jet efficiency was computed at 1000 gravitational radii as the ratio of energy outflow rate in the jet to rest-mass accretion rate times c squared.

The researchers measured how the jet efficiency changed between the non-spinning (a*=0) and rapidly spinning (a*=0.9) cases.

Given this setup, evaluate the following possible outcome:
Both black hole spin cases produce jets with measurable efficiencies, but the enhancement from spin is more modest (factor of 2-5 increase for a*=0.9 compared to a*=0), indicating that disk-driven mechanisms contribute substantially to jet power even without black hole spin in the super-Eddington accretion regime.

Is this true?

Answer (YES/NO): YES